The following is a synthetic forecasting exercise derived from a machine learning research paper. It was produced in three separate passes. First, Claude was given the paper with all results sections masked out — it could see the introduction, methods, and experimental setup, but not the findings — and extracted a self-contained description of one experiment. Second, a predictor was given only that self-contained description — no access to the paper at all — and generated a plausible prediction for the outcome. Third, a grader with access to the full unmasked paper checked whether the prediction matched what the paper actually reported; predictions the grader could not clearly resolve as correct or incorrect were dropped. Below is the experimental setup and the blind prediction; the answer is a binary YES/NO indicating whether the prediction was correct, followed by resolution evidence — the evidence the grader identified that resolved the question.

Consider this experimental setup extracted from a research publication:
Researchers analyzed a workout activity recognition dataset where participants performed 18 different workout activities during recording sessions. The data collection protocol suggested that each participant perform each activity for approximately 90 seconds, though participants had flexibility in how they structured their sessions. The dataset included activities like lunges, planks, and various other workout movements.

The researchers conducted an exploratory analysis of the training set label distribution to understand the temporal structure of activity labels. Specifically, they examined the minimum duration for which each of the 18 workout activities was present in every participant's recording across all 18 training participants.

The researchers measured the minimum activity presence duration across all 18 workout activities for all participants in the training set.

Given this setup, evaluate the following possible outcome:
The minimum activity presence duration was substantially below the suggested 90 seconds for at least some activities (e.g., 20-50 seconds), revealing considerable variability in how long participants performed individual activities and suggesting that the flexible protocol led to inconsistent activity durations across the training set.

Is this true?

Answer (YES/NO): NO